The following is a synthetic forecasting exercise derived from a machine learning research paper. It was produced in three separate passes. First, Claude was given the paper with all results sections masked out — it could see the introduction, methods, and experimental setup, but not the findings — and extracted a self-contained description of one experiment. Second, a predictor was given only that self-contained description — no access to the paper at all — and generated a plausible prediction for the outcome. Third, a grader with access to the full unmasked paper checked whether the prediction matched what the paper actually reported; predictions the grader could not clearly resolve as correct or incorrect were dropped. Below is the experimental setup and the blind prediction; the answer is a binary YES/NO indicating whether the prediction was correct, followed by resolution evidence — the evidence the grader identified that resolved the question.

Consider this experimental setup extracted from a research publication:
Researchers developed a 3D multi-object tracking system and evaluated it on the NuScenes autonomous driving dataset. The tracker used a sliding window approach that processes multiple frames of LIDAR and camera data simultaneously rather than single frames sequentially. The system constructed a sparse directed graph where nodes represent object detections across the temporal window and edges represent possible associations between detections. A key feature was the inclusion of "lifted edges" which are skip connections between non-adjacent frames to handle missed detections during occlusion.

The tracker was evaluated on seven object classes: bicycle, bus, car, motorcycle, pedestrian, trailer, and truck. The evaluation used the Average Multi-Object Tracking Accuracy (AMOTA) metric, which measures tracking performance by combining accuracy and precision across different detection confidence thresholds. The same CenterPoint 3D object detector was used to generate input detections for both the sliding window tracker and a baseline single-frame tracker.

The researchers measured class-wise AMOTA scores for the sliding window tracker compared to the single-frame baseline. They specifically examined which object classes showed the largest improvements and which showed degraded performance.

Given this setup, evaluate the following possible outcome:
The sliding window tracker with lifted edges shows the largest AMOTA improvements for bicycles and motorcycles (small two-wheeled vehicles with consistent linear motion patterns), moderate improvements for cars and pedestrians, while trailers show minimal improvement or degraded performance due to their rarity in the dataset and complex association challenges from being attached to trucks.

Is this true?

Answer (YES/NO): NO